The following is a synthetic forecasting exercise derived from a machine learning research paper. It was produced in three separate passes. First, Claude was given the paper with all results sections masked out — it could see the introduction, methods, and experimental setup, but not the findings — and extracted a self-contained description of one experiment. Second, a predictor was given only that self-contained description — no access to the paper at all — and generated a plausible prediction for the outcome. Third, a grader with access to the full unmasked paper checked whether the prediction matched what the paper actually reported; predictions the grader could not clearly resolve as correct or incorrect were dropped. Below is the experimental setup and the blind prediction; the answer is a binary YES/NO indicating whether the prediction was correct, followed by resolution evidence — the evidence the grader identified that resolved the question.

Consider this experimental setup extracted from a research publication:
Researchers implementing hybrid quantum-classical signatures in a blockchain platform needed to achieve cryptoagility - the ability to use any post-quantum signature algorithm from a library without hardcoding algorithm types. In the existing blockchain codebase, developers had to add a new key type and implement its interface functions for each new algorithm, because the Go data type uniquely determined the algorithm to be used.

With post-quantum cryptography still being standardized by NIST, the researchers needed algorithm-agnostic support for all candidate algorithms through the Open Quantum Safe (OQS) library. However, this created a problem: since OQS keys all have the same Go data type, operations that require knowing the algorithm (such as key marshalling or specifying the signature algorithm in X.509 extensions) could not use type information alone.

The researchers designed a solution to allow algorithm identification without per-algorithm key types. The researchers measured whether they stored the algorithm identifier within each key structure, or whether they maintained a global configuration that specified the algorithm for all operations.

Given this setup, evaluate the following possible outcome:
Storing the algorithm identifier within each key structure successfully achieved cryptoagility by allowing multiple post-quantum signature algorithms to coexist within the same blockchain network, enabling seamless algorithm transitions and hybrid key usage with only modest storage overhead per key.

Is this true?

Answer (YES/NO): NO